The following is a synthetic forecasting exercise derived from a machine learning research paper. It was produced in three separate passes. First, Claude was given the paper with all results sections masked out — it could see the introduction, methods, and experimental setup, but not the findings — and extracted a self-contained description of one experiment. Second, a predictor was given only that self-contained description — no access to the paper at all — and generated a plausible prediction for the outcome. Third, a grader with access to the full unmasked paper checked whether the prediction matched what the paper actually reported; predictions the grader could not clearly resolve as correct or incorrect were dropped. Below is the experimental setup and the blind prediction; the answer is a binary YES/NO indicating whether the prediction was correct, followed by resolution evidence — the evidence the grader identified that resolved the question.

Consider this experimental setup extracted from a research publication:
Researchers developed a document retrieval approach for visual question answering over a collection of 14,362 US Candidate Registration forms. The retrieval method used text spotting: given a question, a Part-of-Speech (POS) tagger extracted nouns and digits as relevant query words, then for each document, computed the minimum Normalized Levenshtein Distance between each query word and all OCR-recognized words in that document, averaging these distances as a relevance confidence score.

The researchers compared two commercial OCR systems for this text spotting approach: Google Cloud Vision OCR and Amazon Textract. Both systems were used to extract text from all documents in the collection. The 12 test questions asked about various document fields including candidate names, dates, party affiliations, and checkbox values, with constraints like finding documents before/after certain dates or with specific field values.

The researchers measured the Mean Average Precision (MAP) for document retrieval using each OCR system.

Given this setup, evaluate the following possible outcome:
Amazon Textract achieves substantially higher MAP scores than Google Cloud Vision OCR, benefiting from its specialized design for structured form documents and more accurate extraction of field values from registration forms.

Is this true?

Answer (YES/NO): NO